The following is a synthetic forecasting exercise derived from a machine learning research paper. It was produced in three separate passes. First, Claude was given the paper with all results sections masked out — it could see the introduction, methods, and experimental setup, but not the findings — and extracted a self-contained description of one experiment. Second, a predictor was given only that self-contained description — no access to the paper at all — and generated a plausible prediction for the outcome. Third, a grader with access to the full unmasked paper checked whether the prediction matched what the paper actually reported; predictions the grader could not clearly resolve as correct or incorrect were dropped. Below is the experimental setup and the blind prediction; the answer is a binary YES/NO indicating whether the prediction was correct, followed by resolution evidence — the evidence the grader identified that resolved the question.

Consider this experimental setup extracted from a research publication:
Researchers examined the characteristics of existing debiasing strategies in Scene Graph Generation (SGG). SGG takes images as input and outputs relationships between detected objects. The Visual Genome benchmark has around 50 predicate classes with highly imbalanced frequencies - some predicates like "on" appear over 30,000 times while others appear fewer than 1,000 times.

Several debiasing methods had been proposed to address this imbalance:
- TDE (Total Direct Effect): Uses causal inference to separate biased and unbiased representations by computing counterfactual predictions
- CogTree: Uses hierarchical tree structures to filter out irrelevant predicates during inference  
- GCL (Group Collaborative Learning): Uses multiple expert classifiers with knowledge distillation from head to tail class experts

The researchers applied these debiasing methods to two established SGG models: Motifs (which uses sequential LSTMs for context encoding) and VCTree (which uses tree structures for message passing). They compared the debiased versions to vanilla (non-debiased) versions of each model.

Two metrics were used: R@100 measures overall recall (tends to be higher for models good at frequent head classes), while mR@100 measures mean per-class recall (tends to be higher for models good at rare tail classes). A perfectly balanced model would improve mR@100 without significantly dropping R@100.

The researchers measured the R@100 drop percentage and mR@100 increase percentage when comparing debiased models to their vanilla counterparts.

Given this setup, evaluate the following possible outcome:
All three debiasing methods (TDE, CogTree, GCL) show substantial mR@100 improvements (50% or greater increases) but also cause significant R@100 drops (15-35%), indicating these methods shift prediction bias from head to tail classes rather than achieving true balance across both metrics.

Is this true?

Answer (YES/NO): NO